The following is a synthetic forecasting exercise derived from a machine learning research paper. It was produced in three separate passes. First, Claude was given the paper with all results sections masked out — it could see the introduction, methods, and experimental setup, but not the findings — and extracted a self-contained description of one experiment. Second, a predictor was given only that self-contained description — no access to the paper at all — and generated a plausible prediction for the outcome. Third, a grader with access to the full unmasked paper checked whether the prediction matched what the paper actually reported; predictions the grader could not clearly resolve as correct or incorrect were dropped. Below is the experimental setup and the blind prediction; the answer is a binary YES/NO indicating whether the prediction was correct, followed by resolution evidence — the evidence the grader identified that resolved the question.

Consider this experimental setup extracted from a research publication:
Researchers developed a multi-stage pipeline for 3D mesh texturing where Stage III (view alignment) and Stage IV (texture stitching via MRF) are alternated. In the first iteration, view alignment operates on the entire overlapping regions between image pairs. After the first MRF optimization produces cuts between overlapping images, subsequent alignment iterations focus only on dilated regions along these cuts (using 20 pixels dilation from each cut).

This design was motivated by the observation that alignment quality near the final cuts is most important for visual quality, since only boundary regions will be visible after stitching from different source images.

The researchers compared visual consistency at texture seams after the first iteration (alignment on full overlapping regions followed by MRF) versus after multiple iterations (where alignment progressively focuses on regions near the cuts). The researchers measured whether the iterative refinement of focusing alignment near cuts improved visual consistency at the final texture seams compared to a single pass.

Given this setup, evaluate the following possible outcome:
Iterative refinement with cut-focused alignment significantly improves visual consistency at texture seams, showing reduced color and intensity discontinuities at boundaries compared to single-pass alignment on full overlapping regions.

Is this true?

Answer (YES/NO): YES